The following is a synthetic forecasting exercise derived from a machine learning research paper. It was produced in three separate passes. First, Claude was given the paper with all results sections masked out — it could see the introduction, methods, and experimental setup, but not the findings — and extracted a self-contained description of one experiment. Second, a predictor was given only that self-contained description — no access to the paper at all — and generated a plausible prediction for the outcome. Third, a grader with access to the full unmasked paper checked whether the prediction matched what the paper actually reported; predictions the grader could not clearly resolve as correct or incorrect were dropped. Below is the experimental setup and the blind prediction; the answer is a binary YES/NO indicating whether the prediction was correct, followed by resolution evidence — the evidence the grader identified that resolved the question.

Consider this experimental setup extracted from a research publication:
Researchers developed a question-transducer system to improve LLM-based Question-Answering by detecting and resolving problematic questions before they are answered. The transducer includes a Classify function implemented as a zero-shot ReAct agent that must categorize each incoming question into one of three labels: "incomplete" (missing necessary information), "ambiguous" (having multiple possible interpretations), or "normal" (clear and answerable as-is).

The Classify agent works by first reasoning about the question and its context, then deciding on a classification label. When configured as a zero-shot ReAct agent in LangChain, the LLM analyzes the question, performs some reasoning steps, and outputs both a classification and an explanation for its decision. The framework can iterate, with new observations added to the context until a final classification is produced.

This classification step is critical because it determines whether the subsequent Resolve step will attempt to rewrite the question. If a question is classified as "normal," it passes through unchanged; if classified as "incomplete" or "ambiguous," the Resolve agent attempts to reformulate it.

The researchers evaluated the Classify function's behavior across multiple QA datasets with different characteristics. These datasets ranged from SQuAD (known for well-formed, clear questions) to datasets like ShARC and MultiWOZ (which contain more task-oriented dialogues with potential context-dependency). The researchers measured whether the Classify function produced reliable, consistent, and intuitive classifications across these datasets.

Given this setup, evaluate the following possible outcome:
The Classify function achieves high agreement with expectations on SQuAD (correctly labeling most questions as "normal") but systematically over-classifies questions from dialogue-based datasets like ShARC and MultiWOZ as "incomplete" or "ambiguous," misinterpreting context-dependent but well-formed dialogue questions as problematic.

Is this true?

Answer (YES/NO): NO